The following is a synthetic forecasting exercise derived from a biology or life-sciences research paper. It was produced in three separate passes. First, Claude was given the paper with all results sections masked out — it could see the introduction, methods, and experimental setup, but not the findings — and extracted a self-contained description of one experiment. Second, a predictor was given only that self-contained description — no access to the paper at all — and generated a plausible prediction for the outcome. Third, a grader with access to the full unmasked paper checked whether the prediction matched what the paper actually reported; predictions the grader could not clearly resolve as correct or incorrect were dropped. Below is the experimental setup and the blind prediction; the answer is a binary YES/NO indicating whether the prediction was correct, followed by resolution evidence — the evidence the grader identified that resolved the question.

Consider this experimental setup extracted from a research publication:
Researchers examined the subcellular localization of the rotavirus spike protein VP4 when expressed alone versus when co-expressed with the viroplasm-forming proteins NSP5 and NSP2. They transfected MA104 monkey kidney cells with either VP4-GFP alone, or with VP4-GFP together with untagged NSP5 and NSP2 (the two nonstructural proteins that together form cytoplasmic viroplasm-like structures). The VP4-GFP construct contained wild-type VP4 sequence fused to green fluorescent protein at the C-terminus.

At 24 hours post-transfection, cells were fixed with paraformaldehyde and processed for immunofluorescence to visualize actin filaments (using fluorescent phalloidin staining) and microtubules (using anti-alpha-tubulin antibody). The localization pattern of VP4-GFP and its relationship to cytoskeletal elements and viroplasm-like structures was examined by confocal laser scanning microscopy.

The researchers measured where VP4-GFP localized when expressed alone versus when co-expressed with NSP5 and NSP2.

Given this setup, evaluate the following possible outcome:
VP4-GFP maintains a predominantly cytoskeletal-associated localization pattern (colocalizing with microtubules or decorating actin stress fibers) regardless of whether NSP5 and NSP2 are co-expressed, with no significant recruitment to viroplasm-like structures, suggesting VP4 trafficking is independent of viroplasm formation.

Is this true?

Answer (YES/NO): NO